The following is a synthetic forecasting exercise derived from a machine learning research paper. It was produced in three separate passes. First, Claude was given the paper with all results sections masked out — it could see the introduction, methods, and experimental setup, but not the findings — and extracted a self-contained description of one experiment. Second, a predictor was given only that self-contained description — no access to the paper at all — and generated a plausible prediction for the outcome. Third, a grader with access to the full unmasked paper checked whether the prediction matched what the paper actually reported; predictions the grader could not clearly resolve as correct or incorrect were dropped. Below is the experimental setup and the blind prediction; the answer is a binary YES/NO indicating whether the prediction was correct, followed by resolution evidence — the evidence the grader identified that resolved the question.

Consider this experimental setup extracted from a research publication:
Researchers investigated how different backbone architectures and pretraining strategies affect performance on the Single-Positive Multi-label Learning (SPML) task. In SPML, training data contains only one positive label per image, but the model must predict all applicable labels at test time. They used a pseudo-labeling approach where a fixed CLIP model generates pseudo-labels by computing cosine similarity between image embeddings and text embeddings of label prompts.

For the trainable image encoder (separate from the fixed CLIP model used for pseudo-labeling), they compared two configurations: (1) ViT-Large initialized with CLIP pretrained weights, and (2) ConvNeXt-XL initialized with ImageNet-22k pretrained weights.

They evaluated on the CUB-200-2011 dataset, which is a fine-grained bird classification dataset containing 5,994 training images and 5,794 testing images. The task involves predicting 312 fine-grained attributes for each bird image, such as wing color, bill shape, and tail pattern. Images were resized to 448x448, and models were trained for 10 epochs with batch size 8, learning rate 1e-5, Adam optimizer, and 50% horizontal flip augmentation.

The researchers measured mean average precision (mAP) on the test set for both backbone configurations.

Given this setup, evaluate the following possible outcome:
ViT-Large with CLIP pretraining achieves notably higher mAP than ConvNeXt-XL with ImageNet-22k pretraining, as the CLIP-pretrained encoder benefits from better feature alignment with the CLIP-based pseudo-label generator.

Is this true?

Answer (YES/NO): NO